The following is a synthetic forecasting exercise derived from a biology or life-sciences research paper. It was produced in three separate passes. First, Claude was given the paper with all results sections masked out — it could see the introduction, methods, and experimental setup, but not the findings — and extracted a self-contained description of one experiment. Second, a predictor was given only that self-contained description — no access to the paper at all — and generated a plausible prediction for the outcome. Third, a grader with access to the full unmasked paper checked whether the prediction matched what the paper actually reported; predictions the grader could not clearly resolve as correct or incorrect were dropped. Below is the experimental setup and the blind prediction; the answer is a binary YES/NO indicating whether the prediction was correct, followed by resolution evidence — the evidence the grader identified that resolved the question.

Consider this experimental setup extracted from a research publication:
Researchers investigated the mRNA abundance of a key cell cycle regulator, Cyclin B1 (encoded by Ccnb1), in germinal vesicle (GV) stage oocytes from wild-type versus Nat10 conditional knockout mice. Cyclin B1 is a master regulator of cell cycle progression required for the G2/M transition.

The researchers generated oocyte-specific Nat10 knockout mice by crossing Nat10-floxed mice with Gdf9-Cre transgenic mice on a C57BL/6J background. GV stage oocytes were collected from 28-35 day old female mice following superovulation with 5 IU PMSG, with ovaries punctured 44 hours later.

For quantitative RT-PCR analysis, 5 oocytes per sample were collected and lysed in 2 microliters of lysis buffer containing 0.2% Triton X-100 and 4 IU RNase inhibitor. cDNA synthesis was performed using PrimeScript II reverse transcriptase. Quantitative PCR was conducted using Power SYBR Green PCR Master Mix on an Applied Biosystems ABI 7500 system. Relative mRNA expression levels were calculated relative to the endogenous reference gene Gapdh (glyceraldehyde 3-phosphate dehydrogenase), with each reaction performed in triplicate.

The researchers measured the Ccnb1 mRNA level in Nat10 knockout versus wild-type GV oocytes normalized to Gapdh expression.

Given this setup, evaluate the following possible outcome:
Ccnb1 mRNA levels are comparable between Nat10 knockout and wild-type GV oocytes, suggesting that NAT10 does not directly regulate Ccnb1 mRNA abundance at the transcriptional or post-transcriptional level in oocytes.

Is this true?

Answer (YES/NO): YES